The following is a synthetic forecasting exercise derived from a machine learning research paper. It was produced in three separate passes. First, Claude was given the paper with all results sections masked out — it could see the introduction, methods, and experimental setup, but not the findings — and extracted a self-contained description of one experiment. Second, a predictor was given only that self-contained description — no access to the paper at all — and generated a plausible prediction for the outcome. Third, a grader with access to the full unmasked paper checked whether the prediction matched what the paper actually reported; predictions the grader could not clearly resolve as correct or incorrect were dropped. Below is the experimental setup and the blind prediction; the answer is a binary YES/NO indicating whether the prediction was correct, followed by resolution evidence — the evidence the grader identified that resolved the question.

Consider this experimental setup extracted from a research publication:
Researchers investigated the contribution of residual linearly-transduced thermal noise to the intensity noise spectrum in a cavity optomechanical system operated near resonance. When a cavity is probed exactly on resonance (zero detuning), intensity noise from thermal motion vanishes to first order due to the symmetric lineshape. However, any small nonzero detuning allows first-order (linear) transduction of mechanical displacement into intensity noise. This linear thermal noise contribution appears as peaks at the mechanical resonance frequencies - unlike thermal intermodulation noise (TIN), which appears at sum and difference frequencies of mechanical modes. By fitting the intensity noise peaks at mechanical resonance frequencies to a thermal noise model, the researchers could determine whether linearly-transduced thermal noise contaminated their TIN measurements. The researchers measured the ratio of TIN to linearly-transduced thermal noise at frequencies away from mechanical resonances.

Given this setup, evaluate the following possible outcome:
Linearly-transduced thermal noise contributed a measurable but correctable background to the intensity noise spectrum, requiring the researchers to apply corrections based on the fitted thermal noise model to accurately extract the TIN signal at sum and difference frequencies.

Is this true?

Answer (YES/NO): NO